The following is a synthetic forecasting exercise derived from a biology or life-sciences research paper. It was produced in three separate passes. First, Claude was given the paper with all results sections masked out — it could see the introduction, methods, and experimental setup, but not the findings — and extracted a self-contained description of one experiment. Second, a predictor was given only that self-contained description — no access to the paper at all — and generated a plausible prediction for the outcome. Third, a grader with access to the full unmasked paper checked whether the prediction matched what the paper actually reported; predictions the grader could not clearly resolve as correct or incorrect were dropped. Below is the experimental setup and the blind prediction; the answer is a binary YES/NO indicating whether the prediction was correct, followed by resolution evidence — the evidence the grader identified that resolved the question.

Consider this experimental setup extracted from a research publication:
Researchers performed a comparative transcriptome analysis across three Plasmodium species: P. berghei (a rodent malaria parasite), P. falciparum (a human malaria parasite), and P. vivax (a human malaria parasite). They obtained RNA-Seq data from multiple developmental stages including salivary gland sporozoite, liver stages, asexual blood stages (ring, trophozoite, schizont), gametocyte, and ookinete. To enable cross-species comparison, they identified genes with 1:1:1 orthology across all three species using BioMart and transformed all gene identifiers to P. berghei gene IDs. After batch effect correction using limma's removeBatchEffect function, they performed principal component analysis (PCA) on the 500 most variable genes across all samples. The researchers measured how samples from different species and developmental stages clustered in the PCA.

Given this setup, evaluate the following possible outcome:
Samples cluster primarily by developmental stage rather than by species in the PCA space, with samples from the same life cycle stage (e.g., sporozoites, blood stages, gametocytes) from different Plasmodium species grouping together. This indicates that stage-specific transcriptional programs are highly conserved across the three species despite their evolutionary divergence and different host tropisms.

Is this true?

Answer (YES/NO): YES